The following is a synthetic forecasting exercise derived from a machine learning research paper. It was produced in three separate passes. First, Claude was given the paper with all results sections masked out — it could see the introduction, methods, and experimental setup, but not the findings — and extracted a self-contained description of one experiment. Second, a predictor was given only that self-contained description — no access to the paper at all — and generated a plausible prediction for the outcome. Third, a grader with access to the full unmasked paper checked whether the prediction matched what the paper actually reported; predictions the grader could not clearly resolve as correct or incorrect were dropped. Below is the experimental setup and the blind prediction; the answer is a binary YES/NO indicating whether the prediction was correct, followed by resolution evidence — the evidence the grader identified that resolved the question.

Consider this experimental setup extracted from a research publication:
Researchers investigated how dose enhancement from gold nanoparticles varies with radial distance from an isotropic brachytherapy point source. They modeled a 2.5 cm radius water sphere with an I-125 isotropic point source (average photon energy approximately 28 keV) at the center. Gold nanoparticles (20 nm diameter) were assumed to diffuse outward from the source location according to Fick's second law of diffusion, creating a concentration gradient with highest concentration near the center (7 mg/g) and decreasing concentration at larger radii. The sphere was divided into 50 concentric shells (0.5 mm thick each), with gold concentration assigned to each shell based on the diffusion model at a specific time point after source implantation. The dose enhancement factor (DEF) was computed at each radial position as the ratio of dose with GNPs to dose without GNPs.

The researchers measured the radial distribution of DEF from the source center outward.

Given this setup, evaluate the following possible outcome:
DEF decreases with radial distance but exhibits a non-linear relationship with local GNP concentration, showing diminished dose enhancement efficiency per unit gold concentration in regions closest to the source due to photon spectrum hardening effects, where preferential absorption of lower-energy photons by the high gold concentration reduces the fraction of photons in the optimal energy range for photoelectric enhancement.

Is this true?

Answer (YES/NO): NO